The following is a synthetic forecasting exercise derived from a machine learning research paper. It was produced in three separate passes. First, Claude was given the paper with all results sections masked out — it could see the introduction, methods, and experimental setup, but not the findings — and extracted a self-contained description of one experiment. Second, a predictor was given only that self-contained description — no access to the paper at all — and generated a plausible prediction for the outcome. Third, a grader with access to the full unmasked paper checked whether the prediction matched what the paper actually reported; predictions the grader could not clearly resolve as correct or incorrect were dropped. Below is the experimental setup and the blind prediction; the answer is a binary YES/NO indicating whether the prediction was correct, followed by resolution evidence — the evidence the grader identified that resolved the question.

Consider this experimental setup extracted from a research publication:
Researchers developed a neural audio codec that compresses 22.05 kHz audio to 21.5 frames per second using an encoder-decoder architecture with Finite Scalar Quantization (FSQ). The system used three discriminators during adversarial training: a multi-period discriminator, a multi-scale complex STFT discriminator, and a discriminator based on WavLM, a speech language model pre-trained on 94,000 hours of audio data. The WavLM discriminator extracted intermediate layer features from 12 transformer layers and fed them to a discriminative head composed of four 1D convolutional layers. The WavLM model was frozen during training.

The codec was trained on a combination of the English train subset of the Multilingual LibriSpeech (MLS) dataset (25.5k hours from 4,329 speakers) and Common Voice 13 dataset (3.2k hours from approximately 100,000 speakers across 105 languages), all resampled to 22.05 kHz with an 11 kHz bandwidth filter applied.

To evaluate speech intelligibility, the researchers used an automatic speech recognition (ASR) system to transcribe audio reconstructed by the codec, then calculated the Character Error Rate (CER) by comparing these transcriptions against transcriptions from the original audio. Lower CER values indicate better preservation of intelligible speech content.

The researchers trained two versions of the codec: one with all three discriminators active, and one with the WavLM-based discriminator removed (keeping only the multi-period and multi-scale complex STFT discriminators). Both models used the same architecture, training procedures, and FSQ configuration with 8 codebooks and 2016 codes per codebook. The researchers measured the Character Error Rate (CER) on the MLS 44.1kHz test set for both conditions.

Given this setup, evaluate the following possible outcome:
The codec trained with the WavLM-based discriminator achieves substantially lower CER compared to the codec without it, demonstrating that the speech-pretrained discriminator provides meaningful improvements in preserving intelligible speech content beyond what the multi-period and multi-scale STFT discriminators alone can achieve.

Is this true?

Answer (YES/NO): YES